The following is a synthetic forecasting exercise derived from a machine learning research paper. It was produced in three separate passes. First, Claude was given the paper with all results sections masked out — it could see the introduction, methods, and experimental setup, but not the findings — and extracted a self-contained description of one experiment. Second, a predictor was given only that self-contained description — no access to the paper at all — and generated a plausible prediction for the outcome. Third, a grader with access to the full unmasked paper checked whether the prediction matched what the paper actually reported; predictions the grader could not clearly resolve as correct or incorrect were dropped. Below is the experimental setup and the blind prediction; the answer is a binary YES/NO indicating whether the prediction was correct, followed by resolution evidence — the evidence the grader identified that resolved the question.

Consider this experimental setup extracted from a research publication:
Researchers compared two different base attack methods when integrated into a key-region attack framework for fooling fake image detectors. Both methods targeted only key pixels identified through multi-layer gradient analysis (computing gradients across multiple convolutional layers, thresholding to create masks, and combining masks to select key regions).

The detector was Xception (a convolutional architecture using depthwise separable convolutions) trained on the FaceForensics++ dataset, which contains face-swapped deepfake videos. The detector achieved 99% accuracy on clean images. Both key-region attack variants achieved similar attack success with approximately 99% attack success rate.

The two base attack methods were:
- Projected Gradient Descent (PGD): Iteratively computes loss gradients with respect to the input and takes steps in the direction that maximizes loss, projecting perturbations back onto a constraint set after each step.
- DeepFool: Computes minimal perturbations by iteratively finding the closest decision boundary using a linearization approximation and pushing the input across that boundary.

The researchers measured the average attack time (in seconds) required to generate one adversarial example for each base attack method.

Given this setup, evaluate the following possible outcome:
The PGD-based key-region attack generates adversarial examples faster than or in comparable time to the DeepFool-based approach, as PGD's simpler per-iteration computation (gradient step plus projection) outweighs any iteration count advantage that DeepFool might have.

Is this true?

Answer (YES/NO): YES